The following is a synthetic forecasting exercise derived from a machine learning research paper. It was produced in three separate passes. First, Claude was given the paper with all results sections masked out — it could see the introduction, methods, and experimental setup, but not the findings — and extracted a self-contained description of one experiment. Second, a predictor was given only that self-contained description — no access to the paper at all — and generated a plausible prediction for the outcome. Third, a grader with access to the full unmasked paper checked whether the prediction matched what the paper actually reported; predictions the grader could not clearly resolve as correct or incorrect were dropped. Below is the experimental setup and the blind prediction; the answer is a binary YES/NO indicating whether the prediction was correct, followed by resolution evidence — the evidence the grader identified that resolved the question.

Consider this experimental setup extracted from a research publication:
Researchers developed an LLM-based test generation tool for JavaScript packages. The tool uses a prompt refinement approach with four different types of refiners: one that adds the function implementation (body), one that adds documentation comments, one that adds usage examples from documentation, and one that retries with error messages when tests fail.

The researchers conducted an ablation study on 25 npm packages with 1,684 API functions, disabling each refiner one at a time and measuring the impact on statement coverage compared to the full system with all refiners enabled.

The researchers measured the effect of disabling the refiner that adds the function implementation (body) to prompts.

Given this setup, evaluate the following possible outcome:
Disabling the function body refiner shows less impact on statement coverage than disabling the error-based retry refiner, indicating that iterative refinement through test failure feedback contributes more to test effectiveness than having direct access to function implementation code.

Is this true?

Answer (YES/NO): NO